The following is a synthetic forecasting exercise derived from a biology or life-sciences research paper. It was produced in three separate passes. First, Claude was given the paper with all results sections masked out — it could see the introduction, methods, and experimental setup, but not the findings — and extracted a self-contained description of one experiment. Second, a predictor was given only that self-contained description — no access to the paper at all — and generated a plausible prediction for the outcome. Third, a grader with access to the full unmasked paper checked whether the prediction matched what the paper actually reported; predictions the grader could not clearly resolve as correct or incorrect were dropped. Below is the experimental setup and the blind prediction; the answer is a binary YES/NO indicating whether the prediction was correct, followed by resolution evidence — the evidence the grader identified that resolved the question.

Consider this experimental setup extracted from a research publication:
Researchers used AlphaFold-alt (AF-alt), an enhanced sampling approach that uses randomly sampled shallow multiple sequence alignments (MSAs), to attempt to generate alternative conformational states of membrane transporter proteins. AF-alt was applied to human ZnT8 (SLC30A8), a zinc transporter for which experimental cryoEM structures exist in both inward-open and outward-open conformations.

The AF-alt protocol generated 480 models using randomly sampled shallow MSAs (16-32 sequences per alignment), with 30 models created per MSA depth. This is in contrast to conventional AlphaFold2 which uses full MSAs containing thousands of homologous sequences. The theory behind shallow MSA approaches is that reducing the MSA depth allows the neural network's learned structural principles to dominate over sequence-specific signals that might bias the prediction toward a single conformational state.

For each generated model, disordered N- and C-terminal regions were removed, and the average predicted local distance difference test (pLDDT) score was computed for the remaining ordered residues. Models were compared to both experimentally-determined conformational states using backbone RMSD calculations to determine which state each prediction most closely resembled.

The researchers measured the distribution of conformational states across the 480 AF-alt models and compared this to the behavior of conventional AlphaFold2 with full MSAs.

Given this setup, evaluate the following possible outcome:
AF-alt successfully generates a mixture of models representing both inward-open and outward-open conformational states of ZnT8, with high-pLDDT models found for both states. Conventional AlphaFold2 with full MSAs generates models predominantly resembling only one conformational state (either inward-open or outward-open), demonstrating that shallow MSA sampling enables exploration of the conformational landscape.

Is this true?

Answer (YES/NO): NO